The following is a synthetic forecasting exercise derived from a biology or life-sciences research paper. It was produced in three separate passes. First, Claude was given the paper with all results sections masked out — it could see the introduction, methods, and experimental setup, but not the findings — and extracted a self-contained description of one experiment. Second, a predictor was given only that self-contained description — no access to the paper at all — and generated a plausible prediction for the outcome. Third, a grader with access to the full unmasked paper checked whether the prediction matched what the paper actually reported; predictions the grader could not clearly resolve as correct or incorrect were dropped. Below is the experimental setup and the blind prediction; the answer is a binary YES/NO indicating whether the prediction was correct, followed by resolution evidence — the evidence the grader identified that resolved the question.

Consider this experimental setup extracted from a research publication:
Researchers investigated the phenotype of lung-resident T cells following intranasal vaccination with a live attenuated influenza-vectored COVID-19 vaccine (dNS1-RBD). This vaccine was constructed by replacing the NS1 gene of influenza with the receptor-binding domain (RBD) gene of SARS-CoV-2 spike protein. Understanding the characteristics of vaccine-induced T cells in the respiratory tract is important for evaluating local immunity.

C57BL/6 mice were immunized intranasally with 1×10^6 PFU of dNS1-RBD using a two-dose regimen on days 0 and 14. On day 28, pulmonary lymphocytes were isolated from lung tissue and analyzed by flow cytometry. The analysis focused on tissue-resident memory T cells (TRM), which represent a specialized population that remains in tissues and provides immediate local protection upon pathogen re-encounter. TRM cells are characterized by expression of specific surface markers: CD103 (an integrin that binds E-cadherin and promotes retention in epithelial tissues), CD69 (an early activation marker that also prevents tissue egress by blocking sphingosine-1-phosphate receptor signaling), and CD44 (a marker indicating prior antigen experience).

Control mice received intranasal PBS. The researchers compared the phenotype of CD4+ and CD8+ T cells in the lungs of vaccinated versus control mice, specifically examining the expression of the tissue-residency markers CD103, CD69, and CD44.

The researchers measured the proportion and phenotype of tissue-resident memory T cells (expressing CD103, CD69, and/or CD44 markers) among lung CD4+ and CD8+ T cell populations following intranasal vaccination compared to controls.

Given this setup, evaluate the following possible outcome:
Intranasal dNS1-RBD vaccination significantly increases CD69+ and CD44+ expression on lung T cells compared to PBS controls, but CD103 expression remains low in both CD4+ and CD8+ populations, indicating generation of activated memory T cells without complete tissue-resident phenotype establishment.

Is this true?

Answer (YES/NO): NO